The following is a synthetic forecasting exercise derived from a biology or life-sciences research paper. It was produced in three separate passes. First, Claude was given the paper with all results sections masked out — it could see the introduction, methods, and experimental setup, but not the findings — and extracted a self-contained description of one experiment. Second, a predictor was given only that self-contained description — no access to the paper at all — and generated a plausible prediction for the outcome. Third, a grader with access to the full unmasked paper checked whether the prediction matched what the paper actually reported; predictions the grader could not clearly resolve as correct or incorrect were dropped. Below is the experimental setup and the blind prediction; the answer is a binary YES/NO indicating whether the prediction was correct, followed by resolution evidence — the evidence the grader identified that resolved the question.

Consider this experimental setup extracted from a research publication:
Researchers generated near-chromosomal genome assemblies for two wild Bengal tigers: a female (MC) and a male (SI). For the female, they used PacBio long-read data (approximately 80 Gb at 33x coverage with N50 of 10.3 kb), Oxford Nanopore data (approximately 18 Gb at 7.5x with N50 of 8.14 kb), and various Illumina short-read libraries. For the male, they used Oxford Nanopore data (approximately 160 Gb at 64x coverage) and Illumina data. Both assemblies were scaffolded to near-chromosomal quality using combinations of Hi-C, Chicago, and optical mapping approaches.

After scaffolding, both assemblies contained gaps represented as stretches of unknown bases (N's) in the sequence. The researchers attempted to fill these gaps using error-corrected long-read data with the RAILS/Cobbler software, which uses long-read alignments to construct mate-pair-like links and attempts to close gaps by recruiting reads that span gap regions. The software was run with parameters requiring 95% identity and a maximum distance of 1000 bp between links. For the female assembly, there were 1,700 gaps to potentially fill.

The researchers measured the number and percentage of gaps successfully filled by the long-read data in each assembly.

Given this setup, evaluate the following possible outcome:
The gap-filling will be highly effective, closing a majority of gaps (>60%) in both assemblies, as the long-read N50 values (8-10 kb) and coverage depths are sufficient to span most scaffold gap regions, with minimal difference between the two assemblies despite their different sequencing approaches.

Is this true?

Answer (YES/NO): NO